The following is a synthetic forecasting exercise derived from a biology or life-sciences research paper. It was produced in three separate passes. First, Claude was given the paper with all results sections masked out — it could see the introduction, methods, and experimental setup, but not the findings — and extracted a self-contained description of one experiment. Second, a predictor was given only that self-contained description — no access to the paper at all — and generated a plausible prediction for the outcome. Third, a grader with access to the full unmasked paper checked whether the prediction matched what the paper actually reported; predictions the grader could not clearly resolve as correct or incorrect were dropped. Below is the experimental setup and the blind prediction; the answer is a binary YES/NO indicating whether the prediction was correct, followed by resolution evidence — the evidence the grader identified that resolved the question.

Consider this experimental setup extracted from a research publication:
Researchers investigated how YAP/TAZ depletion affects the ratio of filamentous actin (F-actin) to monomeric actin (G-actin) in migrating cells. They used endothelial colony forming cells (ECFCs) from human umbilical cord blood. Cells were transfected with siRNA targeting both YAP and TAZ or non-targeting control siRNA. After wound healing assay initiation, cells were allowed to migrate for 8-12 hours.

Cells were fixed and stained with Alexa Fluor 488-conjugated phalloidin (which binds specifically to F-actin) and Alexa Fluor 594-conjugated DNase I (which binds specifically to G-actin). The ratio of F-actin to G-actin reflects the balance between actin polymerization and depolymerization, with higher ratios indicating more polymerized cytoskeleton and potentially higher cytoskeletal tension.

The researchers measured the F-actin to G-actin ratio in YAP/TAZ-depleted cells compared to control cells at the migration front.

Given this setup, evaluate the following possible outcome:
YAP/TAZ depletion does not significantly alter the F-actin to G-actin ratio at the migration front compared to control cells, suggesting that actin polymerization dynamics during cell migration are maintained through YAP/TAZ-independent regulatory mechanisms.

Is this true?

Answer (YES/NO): NO